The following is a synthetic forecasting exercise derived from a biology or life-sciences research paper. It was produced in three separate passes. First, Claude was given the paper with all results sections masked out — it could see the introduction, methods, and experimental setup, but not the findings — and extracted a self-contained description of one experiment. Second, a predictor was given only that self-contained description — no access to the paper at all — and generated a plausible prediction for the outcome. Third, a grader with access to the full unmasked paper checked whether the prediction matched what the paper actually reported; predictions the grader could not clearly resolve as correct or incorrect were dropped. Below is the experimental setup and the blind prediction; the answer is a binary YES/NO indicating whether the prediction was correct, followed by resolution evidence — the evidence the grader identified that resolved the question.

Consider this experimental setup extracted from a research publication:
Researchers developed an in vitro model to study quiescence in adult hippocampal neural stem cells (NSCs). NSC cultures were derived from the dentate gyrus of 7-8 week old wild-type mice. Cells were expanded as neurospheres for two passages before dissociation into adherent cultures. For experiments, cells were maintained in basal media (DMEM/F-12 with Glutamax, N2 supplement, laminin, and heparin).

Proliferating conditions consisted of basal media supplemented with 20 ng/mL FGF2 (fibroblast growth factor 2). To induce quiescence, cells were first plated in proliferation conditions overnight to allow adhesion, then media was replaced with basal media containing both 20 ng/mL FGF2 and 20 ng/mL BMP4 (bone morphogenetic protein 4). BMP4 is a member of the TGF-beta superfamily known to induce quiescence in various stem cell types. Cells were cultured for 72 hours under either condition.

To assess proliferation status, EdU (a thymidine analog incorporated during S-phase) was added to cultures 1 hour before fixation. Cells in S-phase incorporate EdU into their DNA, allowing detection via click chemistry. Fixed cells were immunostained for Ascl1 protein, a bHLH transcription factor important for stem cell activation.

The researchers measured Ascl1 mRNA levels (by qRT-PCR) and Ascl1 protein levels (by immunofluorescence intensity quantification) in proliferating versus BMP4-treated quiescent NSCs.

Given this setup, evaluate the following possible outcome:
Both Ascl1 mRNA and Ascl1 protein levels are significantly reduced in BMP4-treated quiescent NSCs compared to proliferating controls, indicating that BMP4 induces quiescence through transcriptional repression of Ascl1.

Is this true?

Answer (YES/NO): NO